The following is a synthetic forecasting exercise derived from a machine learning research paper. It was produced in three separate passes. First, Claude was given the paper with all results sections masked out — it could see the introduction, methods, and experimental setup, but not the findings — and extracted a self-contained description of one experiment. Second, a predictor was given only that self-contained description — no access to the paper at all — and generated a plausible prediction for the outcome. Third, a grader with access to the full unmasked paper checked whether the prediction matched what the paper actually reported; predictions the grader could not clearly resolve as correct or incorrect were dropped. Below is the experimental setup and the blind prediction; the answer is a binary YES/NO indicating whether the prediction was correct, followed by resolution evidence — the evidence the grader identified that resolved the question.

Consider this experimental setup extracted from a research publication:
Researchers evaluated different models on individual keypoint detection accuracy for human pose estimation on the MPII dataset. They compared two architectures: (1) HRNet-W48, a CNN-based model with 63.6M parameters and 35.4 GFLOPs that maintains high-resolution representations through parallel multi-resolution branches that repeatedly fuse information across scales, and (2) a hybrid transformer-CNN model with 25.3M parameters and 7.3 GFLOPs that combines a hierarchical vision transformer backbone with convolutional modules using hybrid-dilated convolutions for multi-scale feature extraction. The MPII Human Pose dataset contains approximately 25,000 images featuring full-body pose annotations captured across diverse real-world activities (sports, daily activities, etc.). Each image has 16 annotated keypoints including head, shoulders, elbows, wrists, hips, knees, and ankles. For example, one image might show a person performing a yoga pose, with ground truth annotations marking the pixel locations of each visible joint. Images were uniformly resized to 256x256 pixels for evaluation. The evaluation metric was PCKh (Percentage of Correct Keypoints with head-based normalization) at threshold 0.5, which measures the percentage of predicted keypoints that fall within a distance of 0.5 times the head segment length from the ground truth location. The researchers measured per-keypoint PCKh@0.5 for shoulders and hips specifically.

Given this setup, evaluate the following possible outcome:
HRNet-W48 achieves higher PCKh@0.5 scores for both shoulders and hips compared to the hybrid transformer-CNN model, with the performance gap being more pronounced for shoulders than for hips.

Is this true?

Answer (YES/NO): NO